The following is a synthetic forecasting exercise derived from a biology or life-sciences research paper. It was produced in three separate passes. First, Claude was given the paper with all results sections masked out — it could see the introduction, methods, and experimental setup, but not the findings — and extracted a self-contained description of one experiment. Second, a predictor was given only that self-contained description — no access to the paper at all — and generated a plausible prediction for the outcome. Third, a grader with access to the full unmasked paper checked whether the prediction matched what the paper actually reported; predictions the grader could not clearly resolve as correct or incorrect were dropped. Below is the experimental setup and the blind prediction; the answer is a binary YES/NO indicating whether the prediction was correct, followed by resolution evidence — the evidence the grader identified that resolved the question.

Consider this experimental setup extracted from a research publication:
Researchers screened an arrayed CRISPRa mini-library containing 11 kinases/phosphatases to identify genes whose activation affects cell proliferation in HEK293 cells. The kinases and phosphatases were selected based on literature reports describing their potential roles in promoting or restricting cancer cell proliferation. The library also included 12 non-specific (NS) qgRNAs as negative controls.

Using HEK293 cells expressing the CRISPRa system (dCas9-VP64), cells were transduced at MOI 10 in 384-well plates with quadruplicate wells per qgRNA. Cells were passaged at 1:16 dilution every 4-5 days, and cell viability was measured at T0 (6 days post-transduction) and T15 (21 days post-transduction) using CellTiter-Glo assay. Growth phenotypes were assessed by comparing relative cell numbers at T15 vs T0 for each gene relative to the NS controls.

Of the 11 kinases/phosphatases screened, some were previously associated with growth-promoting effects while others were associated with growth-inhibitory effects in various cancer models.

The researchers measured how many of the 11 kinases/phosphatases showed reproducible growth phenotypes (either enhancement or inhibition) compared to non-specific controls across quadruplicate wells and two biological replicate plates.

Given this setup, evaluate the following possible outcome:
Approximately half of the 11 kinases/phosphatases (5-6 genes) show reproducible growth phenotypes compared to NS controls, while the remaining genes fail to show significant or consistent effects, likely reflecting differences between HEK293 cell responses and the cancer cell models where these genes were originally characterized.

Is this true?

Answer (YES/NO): NO